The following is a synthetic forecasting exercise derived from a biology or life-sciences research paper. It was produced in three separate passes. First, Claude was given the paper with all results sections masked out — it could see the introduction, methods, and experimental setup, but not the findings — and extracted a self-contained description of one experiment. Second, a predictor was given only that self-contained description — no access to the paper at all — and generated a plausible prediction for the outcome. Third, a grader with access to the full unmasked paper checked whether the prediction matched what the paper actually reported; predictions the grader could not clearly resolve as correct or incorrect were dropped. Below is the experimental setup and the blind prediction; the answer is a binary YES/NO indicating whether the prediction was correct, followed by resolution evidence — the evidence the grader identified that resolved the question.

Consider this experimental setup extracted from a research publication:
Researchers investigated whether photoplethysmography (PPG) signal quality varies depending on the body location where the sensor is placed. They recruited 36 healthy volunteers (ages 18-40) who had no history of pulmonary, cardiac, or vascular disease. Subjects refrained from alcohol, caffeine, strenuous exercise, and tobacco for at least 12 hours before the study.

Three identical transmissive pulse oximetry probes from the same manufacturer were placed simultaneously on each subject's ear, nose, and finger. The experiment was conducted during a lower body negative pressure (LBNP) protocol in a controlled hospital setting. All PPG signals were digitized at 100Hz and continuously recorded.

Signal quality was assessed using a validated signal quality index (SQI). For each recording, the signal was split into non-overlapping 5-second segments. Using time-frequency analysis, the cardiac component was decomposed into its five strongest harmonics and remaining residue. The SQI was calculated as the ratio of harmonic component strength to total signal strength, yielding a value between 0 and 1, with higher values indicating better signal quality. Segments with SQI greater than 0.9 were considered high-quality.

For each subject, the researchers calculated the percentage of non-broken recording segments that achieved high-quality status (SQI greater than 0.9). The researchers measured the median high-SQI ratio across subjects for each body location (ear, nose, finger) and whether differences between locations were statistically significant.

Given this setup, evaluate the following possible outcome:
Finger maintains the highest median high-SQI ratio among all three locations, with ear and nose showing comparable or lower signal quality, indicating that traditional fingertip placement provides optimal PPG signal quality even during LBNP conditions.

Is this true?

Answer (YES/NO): YES